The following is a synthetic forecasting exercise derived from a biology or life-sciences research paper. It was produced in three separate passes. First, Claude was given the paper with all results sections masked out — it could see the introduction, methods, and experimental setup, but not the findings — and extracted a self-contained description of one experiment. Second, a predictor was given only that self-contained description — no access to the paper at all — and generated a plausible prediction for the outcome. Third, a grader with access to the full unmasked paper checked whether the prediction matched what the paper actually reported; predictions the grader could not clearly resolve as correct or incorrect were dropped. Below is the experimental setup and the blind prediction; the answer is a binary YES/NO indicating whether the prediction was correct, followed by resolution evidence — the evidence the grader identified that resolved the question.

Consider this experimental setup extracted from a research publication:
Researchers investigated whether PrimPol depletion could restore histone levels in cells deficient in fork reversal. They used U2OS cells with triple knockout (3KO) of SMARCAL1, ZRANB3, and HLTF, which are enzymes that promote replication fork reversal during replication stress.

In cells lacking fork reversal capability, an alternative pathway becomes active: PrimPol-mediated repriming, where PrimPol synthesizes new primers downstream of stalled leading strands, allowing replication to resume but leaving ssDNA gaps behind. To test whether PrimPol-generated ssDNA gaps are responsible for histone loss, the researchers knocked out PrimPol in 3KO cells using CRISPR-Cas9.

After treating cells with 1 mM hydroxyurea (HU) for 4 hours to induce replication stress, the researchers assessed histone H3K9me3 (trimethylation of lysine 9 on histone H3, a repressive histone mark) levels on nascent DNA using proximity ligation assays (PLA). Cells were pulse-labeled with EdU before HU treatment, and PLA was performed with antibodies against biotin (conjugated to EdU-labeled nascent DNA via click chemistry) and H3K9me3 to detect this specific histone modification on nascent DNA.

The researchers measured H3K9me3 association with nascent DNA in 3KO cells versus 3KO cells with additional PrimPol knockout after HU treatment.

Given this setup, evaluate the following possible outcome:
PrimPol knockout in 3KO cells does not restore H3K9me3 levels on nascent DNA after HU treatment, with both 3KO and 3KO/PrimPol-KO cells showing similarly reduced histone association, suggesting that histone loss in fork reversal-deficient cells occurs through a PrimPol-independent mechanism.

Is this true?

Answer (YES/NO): NO